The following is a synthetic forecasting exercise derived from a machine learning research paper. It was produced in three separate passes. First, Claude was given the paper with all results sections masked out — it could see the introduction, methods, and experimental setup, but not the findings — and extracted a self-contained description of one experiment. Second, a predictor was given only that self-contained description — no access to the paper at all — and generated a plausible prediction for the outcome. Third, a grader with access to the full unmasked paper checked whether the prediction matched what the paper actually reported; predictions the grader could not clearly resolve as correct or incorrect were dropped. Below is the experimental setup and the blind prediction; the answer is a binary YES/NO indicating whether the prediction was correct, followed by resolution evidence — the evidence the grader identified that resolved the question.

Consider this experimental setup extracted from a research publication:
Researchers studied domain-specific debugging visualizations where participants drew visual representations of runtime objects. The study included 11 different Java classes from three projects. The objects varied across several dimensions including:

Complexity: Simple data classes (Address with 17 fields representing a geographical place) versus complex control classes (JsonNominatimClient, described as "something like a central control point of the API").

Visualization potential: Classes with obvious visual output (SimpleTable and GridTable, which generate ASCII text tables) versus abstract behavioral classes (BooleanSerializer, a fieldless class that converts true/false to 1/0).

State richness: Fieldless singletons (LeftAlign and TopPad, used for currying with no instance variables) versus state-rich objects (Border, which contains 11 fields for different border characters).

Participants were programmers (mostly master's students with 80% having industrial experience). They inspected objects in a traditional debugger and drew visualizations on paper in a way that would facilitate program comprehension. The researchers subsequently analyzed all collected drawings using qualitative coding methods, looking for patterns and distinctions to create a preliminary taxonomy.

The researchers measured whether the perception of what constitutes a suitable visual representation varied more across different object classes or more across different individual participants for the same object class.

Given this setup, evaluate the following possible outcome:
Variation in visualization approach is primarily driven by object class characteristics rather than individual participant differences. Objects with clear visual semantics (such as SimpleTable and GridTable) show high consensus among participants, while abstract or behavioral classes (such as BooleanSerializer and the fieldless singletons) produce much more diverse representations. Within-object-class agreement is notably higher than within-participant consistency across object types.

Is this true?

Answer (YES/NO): NO